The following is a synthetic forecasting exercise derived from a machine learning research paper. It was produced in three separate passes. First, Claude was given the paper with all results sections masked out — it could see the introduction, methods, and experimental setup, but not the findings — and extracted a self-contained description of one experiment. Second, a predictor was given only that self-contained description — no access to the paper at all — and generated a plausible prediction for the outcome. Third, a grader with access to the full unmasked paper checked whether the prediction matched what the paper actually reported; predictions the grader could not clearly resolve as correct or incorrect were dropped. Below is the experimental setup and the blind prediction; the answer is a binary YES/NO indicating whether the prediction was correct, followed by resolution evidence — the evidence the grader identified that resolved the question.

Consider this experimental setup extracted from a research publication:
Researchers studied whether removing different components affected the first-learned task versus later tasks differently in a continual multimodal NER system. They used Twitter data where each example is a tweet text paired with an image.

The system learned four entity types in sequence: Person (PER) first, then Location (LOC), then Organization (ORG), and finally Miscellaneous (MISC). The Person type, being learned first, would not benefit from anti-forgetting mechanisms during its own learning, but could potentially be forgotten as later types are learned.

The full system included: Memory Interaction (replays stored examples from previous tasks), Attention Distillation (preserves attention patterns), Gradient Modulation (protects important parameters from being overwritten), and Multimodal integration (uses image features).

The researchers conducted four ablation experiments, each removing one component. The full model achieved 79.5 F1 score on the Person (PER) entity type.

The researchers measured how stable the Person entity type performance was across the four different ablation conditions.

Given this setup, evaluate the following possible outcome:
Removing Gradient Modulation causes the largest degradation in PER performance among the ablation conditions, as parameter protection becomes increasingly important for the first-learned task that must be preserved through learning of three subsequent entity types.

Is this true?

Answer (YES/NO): YES